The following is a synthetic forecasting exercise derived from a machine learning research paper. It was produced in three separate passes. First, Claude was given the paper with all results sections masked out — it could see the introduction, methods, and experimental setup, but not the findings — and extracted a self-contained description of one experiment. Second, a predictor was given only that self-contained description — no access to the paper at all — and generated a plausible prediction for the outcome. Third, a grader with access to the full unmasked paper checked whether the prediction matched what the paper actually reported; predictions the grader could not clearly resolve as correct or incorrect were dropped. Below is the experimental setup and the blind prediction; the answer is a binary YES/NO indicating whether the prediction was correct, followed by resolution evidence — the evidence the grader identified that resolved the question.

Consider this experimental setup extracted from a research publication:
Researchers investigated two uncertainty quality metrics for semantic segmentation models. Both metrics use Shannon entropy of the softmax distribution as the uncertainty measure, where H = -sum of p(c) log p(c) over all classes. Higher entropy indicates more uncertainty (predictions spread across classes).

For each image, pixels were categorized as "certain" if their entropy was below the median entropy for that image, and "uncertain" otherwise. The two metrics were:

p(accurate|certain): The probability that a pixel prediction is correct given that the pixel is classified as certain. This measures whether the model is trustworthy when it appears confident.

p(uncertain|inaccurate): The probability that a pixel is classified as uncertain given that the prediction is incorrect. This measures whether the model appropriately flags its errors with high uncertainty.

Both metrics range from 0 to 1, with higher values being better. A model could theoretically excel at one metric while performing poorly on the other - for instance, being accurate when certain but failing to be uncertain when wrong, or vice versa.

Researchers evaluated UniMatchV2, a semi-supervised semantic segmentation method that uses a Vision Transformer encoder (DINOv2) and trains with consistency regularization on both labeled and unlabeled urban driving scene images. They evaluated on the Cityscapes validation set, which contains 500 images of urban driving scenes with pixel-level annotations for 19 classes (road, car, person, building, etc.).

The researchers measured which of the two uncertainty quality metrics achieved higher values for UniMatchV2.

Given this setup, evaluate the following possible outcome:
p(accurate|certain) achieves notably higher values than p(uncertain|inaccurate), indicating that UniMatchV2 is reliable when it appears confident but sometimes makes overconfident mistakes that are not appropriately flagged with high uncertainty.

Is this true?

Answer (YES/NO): YES